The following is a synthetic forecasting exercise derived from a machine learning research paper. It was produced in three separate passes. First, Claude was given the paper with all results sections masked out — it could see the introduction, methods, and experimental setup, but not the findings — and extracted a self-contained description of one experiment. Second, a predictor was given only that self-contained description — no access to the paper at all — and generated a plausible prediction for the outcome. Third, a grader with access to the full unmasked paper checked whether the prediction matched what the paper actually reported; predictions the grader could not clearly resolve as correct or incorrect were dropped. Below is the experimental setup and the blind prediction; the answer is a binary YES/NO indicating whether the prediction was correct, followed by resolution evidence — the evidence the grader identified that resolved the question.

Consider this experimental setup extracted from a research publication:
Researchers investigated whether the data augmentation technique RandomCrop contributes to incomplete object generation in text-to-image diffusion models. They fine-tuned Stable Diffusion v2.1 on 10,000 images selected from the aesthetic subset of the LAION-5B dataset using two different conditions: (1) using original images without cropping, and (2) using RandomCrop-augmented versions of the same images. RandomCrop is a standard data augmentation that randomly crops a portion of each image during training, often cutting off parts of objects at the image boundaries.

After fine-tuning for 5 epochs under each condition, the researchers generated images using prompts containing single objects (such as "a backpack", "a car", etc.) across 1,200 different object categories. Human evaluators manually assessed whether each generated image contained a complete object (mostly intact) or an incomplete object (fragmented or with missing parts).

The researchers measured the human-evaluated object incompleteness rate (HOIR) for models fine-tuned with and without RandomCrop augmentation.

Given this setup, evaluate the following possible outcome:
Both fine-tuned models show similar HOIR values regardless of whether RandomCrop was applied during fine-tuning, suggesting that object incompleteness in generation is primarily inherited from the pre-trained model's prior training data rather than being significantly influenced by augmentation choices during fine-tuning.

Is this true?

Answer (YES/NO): NO